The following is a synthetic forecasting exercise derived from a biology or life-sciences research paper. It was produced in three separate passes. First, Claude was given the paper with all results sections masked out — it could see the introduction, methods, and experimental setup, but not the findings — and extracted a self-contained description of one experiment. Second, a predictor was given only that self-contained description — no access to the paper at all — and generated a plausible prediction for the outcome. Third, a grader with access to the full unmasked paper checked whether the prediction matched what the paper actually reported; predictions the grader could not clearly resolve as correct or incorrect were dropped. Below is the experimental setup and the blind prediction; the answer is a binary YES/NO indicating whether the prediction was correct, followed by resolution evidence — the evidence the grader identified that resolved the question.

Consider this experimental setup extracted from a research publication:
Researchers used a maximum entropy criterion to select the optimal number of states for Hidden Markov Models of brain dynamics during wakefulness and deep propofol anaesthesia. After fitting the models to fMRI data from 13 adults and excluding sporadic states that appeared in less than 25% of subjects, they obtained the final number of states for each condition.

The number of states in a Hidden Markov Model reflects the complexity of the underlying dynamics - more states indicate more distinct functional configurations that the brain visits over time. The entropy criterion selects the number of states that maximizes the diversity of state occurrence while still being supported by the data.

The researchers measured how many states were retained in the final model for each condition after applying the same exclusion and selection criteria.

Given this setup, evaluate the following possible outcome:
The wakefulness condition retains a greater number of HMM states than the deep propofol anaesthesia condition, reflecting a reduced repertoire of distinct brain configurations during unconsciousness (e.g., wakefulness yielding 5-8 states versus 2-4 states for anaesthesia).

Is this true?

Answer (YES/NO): NO